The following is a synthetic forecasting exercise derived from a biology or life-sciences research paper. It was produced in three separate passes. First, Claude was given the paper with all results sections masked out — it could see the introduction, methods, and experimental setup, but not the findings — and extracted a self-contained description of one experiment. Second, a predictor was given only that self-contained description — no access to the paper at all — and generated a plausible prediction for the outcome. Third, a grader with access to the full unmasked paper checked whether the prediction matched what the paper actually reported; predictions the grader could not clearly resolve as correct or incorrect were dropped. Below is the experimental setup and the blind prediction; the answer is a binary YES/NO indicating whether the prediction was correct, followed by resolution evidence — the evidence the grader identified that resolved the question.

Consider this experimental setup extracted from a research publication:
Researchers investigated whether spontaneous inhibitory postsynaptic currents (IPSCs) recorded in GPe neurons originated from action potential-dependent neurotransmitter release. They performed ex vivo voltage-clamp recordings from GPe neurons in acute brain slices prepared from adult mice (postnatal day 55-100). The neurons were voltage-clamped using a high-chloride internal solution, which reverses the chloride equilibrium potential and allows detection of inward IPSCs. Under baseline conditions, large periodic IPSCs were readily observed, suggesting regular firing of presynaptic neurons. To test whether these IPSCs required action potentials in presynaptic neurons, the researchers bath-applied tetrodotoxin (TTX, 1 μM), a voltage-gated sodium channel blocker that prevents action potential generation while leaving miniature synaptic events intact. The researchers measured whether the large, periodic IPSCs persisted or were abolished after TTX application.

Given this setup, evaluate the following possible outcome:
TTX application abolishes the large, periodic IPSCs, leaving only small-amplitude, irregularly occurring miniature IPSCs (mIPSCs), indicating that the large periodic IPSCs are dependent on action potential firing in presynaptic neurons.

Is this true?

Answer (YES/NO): YES